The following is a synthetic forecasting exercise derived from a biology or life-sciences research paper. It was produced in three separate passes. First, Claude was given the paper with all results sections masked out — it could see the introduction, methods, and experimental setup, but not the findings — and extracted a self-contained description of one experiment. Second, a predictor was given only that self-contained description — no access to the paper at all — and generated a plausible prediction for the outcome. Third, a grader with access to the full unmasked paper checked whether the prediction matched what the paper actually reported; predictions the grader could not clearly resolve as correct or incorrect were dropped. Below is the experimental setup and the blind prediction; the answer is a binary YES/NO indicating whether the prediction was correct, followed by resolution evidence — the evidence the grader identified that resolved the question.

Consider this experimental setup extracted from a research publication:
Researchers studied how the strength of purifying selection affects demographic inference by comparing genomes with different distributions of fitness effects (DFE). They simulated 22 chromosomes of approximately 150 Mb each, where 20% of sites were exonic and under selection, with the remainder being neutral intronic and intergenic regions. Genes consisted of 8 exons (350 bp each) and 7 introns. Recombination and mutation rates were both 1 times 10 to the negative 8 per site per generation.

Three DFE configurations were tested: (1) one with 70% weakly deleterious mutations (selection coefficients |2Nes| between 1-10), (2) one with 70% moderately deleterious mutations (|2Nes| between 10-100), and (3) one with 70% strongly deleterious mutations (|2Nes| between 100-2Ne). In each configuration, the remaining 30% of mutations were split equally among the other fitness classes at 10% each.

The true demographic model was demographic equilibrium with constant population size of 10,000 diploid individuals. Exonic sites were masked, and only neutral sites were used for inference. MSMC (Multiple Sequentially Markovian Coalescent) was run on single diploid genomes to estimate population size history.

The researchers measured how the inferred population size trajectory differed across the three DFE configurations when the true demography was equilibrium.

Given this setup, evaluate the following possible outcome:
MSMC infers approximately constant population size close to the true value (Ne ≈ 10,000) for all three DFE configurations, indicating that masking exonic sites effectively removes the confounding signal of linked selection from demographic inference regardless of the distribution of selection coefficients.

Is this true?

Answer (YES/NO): NO